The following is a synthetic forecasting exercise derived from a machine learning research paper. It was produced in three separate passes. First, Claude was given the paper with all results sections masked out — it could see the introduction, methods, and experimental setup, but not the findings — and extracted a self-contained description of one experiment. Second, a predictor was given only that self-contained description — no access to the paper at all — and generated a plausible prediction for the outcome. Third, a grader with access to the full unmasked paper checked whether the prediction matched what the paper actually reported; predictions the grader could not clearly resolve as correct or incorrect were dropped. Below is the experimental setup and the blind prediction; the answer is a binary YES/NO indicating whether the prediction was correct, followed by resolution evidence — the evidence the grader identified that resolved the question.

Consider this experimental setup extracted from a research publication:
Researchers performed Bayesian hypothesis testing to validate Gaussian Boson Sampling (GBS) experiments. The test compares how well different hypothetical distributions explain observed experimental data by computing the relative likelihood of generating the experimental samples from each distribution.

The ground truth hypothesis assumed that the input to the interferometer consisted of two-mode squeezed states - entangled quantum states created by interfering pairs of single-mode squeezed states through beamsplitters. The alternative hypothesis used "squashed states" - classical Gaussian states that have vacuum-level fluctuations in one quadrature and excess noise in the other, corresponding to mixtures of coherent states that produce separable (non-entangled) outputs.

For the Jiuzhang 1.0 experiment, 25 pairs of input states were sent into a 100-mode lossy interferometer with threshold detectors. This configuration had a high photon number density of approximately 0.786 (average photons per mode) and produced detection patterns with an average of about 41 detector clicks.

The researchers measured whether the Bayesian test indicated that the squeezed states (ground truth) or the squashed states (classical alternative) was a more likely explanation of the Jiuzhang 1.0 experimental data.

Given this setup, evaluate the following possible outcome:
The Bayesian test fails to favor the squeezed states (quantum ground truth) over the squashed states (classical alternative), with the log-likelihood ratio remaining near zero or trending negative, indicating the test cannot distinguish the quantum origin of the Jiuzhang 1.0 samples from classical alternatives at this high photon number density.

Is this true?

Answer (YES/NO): NO